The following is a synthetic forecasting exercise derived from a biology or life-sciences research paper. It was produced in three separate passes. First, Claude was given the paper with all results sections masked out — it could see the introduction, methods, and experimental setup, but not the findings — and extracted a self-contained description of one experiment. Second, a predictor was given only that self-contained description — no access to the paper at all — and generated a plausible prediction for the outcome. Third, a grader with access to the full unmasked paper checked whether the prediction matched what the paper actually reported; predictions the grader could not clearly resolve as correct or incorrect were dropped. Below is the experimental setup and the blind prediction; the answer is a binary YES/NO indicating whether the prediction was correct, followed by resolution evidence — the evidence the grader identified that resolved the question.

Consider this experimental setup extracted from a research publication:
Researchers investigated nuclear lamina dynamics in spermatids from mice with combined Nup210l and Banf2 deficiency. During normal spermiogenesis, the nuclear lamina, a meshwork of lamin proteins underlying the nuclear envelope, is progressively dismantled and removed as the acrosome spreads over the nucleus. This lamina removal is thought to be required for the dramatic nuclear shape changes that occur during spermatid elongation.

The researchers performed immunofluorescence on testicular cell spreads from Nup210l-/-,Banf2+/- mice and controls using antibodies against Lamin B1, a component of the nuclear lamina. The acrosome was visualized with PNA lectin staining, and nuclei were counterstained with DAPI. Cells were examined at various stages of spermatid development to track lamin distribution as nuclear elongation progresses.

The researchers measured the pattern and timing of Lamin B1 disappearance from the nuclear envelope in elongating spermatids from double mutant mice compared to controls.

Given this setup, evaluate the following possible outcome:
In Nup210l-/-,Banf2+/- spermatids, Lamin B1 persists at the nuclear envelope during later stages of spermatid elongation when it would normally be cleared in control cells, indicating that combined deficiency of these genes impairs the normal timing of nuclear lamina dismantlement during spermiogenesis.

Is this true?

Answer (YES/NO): NO